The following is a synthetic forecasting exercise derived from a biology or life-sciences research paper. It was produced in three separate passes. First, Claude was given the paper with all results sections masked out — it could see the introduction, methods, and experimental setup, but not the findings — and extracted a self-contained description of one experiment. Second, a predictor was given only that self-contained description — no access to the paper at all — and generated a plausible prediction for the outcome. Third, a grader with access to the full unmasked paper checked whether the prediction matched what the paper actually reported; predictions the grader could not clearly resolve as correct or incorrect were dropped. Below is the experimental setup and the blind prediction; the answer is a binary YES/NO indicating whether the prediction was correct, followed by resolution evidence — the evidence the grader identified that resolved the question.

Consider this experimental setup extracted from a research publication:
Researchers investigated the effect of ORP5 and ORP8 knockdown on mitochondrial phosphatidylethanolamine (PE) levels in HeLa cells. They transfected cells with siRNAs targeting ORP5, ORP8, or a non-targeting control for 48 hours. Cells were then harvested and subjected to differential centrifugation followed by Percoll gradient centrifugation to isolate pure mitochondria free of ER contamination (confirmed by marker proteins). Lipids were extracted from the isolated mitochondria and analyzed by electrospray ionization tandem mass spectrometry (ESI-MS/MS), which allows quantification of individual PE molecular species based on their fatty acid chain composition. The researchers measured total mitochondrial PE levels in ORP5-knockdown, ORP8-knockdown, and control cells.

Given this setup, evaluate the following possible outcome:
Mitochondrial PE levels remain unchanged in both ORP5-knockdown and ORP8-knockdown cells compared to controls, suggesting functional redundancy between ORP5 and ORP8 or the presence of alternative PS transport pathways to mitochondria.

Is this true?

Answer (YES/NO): NO